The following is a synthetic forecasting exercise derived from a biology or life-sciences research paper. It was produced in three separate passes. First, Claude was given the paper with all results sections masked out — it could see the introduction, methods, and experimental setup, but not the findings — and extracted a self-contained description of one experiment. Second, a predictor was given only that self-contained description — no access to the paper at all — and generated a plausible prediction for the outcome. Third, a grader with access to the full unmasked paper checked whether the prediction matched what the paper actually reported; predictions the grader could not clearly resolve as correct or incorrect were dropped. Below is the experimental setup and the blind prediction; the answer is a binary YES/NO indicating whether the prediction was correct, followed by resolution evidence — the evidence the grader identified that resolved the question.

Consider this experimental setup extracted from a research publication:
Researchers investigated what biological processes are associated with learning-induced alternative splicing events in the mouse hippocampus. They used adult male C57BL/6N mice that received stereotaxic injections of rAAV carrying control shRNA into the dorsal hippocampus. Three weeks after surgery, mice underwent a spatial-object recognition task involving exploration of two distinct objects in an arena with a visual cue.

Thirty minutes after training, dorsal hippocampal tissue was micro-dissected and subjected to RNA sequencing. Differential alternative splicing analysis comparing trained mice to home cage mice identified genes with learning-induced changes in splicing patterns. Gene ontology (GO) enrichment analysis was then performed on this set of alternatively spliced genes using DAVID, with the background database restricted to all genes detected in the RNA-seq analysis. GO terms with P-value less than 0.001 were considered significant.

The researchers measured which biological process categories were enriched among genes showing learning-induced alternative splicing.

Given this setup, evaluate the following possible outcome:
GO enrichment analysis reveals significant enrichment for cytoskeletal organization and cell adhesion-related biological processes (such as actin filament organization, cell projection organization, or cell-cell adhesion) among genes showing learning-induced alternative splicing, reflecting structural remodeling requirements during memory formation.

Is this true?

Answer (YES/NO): NO